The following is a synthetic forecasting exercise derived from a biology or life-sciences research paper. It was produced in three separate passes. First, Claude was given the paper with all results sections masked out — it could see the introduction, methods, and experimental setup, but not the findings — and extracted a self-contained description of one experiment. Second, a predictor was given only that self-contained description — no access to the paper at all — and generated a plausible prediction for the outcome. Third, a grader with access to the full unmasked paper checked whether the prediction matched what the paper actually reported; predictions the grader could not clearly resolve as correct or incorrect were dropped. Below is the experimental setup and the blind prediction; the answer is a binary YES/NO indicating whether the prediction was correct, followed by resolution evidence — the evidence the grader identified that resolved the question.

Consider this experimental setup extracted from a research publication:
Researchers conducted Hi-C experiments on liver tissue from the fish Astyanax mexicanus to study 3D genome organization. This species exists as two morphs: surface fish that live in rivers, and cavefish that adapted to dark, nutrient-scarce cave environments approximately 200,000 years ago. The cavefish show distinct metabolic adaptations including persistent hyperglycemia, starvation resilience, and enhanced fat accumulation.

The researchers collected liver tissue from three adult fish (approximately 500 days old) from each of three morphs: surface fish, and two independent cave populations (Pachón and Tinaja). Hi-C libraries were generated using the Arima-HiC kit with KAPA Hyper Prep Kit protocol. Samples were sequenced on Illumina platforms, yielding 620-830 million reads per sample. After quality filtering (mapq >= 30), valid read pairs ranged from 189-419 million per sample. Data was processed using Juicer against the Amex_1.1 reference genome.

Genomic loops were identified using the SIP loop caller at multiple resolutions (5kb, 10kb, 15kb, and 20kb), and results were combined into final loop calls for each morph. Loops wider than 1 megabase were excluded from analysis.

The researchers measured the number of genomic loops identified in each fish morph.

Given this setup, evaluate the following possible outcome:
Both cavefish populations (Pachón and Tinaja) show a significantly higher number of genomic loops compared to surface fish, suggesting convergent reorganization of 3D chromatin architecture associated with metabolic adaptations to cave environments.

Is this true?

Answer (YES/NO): NO